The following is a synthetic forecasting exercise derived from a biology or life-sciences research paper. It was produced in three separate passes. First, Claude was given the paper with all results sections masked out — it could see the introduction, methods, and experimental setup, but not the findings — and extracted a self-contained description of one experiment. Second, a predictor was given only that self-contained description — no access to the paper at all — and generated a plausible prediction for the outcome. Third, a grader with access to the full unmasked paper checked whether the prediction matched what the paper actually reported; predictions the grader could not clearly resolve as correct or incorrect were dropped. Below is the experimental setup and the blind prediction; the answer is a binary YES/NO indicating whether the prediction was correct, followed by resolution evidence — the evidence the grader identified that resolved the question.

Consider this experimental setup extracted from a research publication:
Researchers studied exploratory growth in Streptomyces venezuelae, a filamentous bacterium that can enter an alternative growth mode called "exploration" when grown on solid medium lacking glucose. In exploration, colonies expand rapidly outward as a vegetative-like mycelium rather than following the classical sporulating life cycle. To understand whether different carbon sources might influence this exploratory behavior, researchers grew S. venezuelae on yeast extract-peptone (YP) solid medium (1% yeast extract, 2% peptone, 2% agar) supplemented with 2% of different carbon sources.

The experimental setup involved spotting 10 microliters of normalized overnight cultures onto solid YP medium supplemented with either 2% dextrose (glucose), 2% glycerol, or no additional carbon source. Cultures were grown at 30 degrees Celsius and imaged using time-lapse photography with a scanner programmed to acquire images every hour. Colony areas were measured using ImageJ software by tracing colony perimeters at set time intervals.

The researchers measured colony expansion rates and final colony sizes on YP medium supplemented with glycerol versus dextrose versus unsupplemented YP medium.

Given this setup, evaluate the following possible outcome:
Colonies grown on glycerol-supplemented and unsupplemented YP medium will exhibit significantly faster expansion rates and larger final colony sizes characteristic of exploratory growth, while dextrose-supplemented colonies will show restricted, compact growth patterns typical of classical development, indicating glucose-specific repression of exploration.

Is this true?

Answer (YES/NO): NO